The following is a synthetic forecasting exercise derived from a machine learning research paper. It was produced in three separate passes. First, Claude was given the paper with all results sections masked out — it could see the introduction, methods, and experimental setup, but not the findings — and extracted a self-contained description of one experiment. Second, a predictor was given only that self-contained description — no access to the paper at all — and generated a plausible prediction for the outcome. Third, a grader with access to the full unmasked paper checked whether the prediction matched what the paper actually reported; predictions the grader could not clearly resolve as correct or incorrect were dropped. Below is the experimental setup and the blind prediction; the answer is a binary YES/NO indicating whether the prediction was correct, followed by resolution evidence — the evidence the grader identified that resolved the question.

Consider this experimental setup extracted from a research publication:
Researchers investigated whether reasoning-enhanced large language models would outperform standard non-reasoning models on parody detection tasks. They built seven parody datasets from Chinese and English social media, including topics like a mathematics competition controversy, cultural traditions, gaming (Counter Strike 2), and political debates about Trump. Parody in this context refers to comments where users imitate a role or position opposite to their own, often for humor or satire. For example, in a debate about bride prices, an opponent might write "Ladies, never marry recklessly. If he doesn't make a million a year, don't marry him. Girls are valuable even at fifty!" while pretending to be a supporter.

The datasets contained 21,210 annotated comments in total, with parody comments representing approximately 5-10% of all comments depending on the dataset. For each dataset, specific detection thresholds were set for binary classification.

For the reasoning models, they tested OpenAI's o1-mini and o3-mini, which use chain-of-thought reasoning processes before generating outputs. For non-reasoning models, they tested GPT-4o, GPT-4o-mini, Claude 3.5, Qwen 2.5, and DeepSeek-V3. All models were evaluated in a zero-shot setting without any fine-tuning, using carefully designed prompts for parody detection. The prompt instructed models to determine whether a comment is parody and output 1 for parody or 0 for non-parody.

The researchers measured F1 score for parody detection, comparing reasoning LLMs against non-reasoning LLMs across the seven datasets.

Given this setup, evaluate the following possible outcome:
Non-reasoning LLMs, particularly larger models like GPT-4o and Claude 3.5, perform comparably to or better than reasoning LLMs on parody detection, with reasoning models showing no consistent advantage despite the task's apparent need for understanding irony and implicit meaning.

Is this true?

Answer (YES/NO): YES